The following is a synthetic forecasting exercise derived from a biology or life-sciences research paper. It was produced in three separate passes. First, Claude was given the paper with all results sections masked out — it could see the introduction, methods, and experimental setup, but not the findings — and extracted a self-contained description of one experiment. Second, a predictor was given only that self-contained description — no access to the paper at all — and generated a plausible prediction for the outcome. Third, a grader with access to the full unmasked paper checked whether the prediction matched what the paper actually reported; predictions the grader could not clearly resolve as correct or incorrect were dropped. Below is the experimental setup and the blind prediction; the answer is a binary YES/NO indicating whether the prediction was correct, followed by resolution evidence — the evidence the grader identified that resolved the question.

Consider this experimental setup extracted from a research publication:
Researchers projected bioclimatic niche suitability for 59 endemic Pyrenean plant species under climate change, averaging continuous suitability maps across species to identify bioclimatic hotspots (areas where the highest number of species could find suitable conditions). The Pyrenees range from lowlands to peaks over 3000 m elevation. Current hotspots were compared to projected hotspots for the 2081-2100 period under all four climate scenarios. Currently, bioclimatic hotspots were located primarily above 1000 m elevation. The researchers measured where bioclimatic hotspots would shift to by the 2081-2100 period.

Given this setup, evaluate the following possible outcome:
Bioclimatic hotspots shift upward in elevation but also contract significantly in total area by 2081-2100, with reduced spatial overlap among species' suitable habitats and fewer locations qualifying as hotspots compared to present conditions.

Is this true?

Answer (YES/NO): YES